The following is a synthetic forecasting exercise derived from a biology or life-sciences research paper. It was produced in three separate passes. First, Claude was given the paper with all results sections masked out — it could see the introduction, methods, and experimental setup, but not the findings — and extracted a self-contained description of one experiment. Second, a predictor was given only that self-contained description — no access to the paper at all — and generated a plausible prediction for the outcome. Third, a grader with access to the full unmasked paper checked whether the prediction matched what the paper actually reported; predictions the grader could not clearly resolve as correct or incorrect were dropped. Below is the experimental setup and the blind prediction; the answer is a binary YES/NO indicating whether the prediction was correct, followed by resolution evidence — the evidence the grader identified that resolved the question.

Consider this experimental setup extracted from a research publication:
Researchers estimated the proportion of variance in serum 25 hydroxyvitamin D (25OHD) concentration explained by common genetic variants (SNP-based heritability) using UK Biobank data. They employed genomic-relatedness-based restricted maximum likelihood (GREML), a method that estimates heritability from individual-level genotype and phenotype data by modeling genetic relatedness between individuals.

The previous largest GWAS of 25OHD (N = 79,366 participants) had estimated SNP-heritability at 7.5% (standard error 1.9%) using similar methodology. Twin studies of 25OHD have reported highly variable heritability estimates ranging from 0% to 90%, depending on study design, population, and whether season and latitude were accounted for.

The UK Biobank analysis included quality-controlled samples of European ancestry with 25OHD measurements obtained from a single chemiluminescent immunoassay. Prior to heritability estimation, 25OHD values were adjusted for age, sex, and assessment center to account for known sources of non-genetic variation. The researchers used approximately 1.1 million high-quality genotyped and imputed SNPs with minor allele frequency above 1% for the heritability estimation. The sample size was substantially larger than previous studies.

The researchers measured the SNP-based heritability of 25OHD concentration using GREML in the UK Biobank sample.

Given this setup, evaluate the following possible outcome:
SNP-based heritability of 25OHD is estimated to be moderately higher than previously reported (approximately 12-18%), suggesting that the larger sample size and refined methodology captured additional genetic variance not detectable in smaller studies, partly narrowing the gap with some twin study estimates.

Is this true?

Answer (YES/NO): YES